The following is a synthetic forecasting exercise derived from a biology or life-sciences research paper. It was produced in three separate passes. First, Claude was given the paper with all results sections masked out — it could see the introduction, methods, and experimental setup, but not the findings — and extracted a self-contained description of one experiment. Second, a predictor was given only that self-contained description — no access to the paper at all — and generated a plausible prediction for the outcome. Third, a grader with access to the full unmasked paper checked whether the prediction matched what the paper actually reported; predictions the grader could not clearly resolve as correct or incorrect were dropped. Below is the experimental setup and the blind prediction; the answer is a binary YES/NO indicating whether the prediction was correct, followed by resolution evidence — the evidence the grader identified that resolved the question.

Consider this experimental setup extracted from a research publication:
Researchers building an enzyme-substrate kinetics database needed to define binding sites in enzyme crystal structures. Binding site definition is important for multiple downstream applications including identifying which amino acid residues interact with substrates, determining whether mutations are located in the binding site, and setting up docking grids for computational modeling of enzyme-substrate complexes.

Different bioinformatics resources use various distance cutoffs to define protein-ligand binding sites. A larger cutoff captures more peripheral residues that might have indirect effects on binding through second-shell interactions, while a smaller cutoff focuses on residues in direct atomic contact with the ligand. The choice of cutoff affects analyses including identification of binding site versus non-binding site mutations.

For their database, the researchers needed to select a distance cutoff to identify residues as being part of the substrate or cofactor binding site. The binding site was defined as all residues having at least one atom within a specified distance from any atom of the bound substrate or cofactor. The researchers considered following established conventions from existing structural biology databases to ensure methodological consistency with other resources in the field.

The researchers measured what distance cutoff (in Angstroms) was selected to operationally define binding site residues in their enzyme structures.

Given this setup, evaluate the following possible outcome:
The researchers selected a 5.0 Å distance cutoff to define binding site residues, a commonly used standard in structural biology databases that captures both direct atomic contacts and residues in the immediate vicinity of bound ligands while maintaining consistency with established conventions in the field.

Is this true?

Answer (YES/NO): NO